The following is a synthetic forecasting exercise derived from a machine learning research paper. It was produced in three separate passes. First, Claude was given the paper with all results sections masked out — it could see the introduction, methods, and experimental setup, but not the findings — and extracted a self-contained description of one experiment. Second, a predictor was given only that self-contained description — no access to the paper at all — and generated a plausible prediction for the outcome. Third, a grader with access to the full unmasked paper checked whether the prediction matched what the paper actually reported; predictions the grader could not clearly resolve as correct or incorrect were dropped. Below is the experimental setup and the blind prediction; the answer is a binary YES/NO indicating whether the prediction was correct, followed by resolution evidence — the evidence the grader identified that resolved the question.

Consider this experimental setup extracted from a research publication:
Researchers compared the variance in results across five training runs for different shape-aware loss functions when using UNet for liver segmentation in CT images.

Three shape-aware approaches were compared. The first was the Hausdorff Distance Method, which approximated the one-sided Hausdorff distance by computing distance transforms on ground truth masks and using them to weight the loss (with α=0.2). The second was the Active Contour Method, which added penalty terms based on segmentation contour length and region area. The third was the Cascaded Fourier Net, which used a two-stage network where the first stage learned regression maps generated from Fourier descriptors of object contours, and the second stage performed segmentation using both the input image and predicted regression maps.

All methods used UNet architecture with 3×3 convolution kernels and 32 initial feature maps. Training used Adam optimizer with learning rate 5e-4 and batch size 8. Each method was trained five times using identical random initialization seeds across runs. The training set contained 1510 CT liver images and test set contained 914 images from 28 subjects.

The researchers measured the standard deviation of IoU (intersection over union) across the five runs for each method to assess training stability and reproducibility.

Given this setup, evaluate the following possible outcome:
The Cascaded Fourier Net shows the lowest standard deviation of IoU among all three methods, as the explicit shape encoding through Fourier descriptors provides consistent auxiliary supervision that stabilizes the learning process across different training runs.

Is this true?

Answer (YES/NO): YES